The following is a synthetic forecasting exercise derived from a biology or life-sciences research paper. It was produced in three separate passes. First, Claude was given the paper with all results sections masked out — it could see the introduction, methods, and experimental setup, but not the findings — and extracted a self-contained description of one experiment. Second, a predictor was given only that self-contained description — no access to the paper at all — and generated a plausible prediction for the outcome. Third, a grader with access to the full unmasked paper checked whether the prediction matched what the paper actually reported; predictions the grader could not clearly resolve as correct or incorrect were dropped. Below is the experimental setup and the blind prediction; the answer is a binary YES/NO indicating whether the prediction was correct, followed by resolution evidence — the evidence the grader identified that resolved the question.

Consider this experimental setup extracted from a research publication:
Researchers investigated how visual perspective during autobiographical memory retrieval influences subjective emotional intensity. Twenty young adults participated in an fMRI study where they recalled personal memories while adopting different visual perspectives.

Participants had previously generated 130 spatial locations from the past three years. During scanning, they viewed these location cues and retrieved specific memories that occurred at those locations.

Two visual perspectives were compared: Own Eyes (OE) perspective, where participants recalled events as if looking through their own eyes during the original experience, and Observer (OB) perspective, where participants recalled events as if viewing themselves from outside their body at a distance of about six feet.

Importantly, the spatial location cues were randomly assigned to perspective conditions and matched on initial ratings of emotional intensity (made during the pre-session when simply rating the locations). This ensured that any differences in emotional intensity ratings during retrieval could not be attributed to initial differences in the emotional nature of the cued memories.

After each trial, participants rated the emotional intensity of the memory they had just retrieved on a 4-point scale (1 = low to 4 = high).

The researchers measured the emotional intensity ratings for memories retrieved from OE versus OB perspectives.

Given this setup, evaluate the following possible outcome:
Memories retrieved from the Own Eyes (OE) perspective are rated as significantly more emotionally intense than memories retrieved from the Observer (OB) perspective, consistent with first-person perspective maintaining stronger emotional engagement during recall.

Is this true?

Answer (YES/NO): NO